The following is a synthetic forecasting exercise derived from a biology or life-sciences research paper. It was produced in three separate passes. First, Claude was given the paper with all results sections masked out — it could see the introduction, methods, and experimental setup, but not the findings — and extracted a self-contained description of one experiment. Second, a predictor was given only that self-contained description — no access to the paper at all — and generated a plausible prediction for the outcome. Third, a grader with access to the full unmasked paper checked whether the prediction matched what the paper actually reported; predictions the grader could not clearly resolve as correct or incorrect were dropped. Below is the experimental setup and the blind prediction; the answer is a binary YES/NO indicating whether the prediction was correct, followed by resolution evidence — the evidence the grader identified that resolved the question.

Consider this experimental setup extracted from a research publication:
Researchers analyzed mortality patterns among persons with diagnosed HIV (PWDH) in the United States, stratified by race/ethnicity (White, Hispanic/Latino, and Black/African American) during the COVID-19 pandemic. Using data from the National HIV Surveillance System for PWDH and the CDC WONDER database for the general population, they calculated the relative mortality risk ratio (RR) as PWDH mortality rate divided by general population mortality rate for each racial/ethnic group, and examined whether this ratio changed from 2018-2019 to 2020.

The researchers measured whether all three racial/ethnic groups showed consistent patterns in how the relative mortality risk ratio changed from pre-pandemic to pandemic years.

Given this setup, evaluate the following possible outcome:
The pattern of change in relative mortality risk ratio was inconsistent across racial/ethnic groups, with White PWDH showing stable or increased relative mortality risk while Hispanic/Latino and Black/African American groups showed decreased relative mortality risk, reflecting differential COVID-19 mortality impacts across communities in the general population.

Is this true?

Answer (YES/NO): NO